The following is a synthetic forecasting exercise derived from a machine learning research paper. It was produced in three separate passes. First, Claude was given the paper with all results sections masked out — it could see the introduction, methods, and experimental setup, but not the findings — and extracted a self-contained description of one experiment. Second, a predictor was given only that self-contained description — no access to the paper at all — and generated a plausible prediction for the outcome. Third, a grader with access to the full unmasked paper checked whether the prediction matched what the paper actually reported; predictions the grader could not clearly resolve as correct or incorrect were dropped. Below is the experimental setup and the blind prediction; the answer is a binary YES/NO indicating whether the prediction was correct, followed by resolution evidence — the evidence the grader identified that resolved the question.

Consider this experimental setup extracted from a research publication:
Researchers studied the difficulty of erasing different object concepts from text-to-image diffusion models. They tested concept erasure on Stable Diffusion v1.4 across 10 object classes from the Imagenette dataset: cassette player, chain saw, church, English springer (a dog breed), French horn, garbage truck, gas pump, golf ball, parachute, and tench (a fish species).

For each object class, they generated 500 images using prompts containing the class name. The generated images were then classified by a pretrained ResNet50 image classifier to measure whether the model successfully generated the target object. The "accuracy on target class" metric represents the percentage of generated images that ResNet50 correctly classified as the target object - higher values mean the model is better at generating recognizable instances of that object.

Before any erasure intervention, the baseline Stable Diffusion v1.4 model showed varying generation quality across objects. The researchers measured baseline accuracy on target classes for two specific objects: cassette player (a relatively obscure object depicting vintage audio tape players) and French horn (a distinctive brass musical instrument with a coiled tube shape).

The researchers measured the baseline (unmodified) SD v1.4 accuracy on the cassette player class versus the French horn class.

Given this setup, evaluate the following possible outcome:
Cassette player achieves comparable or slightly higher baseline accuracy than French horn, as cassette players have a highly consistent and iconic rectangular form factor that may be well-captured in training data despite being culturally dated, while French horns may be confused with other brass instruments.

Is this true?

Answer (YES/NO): NO